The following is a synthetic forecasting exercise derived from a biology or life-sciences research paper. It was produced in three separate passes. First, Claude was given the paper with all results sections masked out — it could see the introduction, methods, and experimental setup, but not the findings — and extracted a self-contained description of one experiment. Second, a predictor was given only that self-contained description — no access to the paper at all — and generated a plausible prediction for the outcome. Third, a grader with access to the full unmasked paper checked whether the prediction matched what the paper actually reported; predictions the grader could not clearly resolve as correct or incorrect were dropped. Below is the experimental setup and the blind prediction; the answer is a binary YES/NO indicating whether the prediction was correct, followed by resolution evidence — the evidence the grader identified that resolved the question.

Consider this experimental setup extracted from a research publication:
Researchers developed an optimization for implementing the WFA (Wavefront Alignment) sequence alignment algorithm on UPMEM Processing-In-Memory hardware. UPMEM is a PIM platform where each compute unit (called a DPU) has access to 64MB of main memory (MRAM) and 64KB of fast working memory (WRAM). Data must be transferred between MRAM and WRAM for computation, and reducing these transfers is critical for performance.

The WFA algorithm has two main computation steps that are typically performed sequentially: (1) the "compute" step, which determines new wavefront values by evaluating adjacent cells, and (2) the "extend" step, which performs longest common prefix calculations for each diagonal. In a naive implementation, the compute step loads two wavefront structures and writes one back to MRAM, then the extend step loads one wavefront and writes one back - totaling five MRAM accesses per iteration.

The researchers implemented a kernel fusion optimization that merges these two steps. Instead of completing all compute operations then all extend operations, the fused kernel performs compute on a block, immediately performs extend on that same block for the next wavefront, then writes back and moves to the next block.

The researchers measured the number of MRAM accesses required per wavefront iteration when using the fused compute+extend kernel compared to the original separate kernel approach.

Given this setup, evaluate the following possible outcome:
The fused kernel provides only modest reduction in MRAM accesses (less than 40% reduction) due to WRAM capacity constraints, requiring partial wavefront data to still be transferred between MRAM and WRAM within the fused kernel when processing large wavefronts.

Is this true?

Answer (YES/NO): NO